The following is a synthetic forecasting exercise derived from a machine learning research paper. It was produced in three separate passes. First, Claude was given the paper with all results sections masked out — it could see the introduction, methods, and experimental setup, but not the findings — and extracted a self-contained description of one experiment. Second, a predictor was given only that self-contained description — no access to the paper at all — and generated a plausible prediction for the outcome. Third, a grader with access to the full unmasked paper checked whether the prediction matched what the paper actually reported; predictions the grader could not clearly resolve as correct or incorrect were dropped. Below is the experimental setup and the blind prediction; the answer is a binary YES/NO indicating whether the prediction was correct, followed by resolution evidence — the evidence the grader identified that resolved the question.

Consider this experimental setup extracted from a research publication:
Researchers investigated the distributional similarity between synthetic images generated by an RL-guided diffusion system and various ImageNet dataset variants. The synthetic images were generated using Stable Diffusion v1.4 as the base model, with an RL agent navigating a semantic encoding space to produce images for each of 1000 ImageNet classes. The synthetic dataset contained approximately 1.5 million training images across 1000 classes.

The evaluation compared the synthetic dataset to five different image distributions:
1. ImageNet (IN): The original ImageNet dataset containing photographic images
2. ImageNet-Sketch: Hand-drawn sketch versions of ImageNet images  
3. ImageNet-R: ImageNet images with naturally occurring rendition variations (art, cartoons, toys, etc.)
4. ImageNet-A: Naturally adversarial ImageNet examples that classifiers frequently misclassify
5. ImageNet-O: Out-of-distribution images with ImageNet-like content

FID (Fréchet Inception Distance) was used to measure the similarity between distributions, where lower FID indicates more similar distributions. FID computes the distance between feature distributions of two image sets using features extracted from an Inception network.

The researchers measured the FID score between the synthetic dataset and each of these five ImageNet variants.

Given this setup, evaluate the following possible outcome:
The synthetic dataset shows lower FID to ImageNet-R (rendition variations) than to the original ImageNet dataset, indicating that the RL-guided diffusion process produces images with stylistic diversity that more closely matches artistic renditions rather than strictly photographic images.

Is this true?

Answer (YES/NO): NO